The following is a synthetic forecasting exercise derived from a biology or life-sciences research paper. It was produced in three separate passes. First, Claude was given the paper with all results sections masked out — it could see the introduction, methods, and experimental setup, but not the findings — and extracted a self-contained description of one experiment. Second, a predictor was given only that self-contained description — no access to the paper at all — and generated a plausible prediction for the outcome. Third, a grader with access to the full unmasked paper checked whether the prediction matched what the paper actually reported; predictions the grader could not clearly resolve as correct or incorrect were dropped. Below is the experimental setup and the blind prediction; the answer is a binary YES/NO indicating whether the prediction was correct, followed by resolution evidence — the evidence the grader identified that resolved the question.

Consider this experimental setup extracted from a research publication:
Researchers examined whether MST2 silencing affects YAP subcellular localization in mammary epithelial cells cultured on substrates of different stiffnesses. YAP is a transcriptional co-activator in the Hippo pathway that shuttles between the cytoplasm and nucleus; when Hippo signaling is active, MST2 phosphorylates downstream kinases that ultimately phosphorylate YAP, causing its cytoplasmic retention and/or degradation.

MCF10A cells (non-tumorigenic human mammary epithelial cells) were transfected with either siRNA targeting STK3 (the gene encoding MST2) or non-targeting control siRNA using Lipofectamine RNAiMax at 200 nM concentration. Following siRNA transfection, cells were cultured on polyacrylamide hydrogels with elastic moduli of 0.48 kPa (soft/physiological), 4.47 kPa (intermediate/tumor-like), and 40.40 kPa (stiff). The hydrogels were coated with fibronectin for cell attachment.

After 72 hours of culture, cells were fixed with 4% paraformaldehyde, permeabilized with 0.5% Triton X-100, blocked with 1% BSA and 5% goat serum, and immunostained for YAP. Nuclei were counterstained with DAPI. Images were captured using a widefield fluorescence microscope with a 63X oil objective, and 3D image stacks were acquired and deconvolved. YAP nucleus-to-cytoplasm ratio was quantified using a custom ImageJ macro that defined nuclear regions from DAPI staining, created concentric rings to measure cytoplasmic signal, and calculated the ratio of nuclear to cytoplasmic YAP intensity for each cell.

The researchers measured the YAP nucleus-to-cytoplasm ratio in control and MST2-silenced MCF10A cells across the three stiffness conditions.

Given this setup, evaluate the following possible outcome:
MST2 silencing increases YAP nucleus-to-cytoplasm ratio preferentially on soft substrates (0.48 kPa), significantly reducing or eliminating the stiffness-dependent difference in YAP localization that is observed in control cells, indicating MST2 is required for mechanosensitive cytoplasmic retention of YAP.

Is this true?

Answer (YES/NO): NO